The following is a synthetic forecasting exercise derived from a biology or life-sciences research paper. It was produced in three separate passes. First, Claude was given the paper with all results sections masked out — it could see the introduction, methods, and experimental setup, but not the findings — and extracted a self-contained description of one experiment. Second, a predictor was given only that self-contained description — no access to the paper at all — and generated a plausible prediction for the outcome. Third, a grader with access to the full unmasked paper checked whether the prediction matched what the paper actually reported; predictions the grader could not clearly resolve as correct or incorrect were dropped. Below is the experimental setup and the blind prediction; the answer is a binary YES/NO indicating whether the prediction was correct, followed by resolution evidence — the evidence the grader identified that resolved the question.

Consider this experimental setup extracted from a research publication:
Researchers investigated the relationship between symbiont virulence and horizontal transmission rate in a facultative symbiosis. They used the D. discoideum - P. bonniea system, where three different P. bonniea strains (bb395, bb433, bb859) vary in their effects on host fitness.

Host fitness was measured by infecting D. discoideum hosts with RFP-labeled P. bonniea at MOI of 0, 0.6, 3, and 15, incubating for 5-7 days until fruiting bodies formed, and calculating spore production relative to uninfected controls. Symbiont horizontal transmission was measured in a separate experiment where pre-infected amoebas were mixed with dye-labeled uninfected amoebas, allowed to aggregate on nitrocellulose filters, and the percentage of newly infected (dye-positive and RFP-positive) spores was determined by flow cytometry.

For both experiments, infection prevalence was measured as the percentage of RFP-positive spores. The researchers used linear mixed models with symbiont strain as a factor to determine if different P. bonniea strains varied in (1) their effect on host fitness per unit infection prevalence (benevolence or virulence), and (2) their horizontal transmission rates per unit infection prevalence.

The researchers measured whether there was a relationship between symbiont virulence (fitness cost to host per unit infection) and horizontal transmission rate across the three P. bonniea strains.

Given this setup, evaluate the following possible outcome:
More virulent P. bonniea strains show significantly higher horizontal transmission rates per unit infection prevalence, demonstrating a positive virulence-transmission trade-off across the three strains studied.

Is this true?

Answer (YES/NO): NO